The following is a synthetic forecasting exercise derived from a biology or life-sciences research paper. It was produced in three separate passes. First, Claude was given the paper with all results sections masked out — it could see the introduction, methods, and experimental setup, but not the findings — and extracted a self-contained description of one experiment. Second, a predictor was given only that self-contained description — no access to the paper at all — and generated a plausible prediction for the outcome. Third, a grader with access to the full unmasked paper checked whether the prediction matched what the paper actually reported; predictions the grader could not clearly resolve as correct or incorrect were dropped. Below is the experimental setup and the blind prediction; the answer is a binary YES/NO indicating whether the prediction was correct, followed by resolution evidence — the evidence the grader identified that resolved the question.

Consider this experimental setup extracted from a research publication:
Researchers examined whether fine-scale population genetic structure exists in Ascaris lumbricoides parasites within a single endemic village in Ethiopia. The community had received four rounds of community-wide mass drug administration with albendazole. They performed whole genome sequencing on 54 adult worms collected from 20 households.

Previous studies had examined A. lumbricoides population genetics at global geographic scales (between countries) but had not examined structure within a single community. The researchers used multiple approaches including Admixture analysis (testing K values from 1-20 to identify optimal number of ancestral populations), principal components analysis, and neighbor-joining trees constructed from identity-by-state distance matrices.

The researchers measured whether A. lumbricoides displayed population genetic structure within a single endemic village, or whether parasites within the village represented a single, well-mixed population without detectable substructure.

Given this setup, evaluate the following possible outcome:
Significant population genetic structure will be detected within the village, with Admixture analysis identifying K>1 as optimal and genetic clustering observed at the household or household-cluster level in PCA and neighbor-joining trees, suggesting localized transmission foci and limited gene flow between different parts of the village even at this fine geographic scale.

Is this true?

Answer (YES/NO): YES